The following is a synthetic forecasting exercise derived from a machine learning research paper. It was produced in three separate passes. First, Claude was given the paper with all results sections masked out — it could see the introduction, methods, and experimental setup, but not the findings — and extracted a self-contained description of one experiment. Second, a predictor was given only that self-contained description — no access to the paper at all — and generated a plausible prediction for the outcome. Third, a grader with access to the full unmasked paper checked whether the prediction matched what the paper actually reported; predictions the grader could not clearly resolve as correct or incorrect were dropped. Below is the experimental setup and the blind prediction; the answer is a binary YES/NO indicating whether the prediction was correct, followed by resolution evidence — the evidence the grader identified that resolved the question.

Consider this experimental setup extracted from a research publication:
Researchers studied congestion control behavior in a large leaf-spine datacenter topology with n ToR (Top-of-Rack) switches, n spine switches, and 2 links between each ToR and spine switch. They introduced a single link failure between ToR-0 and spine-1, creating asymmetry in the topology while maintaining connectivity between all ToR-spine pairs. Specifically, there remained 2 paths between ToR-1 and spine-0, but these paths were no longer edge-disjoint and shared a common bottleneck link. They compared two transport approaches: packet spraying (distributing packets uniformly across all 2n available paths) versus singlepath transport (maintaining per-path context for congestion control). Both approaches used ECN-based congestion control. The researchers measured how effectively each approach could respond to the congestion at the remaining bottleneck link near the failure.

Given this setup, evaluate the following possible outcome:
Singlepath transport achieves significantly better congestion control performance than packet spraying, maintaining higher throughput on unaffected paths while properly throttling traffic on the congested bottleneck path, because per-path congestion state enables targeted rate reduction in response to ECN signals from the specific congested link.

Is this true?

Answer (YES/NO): YES